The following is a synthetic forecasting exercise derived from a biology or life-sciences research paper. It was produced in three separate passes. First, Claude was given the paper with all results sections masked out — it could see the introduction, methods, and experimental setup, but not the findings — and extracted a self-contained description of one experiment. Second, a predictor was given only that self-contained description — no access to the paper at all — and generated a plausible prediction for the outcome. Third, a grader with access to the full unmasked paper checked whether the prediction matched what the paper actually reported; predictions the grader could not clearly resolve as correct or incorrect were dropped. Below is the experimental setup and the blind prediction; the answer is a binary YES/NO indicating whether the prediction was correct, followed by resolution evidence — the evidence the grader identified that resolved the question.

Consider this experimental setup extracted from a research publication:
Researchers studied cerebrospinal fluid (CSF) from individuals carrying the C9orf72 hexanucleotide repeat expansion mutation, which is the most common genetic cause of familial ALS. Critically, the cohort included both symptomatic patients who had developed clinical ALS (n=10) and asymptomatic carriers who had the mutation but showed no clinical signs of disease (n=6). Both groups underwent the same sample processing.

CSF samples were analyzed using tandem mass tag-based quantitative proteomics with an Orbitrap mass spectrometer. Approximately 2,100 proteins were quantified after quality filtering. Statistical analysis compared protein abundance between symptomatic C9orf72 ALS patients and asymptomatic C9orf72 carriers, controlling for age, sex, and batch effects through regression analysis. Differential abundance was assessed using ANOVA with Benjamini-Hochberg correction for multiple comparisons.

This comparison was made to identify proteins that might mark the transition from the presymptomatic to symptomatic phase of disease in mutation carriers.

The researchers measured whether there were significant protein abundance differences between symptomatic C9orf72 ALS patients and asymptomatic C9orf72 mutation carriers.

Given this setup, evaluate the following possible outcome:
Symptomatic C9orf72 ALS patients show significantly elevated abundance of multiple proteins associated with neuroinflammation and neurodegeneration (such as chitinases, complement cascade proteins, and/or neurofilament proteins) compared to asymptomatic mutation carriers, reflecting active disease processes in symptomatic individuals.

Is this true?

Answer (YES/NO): YES